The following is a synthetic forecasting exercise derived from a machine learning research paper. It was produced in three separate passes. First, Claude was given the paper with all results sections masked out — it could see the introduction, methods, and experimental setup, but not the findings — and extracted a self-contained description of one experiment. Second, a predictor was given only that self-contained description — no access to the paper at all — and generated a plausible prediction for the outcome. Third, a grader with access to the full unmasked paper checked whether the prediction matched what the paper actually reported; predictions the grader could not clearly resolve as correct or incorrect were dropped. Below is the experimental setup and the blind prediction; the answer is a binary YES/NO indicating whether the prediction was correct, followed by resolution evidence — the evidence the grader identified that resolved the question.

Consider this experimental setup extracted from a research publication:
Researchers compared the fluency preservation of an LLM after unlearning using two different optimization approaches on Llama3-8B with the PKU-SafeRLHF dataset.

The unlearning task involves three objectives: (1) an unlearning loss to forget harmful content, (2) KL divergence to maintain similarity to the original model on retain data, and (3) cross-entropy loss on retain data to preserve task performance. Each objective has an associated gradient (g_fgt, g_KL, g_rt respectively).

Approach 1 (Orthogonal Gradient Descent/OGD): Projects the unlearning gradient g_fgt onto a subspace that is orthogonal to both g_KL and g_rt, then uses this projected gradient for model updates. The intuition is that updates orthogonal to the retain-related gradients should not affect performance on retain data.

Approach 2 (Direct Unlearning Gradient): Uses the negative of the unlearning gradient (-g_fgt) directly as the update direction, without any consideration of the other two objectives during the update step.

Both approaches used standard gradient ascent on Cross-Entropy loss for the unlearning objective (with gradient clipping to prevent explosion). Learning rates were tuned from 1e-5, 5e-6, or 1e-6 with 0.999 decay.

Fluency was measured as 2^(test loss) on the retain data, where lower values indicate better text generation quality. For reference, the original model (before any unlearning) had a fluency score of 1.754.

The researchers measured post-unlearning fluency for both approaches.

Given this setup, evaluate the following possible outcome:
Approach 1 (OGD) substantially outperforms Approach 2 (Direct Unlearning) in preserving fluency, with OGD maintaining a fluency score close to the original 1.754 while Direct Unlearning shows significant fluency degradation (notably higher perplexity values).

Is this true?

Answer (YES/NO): NO